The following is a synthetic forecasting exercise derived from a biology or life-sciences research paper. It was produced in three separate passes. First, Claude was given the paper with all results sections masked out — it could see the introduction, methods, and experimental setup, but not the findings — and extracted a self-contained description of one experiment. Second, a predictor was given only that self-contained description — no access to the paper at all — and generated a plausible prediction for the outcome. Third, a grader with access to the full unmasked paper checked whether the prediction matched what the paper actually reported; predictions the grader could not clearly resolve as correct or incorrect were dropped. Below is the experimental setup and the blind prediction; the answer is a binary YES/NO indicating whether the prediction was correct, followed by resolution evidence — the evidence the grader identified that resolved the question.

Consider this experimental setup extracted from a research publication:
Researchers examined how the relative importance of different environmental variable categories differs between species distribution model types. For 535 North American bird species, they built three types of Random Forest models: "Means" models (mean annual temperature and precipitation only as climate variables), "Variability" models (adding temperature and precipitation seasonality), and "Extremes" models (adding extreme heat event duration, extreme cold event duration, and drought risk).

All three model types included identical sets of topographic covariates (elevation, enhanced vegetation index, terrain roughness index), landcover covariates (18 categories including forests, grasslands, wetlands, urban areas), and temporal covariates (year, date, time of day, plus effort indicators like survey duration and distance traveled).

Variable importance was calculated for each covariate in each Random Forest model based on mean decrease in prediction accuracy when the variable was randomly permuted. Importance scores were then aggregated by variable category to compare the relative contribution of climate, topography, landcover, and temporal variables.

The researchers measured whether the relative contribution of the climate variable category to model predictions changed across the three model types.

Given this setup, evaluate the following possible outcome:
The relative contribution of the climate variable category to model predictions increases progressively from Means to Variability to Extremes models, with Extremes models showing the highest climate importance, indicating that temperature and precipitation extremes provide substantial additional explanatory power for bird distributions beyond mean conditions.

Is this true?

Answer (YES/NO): YES